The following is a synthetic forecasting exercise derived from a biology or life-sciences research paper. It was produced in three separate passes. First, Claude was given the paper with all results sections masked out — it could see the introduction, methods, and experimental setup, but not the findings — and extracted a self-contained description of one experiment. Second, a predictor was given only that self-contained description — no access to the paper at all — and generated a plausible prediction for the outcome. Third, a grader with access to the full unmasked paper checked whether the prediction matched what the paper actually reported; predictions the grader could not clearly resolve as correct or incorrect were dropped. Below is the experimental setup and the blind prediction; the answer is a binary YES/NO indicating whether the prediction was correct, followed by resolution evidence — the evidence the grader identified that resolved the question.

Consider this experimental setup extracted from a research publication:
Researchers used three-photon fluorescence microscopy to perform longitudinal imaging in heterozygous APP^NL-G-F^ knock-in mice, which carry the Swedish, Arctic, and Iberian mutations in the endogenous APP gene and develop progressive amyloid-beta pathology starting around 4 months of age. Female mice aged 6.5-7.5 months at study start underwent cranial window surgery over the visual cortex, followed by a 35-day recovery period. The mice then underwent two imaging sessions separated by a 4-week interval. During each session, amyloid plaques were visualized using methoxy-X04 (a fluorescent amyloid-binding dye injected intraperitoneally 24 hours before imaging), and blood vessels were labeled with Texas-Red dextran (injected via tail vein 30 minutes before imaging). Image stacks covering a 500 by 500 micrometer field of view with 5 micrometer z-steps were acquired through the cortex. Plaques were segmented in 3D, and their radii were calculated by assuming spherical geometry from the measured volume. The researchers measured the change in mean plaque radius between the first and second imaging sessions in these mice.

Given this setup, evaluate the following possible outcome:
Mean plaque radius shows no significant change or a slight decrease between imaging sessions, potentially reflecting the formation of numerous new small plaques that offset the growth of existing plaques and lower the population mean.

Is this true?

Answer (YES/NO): YES